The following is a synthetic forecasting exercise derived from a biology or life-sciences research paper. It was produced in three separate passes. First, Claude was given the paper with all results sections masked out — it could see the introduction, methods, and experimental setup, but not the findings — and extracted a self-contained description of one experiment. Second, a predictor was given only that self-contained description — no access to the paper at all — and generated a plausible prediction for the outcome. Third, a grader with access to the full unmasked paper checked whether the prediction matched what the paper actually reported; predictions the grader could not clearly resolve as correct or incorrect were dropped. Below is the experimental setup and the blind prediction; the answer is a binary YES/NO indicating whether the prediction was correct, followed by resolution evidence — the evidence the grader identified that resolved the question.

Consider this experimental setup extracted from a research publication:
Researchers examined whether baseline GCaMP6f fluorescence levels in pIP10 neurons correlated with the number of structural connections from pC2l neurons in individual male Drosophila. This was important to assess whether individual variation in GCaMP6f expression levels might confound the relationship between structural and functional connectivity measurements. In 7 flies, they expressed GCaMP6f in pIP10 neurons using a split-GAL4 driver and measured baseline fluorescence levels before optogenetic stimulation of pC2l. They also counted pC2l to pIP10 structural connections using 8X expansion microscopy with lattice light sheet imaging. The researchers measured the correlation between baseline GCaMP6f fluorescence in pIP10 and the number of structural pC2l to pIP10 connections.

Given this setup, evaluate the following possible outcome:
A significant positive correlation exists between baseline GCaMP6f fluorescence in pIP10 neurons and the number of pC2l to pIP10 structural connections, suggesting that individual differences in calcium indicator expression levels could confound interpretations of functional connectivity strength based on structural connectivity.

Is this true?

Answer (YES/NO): NO